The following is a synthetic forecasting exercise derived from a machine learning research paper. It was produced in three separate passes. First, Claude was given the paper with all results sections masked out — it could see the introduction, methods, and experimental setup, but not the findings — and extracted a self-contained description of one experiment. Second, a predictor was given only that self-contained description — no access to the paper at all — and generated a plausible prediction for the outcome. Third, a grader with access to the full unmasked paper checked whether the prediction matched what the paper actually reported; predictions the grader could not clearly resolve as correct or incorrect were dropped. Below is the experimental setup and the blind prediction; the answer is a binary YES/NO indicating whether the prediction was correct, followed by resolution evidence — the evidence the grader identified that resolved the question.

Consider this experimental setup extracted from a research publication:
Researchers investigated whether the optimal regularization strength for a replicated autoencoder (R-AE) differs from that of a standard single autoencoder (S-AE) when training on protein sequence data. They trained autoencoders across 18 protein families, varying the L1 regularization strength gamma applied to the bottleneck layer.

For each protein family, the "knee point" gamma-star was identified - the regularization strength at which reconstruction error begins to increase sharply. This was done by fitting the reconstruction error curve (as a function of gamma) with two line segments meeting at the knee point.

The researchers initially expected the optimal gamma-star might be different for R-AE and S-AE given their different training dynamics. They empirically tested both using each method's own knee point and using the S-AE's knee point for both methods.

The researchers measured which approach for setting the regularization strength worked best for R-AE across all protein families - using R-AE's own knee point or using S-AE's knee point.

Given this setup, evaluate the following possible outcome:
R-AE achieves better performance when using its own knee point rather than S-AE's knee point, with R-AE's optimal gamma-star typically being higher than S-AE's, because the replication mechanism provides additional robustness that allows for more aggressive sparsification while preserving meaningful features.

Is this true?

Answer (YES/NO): NO